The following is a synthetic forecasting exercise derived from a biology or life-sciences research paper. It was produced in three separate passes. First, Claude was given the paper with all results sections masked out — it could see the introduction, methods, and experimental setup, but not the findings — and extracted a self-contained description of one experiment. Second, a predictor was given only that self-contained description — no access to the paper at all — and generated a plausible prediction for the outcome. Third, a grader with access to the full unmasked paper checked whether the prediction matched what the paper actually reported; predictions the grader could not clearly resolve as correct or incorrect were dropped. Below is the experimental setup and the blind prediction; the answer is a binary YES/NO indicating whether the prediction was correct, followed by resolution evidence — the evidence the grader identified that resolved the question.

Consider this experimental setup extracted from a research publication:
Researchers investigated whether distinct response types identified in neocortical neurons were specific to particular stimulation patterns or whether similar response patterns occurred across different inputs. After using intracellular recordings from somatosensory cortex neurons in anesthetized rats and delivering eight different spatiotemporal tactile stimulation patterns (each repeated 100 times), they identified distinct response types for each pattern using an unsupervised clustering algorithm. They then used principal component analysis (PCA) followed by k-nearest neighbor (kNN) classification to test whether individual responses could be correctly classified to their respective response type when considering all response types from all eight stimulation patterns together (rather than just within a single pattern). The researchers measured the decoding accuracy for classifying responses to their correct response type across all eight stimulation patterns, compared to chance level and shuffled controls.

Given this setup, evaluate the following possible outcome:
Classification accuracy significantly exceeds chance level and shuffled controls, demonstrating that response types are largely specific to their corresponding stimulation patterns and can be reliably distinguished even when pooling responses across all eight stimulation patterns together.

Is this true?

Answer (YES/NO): YES